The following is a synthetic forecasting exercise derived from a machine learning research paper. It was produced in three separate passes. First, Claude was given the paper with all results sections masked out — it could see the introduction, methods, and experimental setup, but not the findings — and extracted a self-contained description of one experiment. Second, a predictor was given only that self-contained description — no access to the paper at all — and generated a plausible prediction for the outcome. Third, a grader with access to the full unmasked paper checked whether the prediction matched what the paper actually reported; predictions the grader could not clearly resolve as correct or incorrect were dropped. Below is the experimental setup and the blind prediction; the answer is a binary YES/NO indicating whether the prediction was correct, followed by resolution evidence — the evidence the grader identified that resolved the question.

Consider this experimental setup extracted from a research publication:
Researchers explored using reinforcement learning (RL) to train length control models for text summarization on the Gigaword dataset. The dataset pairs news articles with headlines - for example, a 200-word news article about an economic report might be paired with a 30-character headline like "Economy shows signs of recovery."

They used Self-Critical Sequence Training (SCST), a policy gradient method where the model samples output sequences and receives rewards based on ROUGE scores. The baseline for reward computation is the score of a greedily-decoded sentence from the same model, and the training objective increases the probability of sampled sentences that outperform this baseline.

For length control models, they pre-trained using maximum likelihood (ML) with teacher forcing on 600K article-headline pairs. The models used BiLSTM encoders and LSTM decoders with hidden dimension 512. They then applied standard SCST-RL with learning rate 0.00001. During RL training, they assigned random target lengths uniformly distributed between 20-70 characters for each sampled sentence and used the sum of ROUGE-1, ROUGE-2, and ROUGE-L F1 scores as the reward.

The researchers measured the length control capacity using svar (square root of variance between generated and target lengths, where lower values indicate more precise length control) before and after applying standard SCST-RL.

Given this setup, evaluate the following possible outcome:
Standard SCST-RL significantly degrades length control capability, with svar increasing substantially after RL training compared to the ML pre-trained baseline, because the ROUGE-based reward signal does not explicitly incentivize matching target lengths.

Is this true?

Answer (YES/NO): NO